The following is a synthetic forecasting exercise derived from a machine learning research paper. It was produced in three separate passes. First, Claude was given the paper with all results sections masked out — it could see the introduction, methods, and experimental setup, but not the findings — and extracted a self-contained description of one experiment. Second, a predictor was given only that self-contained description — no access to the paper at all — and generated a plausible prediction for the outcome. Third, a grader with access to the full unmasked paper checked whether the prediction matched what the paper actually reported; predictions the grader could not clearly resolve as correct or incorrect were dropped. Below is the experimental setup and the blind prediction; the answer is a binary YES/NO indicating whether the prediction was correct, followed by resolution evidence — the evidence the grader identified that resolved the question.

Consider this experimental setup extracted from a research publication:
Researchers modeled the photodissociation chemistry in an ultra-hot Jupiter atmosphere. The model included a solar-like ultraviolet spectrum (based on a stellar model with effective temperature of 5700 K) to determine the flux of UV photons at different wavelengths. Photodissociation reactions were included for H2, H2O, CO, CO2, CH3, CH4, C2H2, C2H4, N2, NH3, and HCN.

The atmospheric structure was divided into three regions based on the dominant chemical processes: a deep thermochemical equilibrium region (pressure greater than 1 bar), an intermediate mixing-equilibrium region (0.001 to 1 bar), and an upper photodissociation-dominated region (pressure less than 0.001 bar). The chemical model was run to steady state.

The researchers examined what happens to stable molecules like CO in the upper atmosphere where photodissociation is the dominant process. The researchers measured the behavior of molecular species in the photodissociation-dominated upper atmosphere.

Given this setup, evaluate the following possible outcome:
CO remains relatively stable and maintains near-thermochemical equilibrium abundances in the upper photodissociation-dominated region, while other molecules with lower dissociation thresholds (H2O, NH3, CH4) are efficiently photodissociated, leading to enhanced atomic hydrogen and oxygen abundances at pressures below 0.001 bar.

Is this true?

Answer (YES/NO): NO